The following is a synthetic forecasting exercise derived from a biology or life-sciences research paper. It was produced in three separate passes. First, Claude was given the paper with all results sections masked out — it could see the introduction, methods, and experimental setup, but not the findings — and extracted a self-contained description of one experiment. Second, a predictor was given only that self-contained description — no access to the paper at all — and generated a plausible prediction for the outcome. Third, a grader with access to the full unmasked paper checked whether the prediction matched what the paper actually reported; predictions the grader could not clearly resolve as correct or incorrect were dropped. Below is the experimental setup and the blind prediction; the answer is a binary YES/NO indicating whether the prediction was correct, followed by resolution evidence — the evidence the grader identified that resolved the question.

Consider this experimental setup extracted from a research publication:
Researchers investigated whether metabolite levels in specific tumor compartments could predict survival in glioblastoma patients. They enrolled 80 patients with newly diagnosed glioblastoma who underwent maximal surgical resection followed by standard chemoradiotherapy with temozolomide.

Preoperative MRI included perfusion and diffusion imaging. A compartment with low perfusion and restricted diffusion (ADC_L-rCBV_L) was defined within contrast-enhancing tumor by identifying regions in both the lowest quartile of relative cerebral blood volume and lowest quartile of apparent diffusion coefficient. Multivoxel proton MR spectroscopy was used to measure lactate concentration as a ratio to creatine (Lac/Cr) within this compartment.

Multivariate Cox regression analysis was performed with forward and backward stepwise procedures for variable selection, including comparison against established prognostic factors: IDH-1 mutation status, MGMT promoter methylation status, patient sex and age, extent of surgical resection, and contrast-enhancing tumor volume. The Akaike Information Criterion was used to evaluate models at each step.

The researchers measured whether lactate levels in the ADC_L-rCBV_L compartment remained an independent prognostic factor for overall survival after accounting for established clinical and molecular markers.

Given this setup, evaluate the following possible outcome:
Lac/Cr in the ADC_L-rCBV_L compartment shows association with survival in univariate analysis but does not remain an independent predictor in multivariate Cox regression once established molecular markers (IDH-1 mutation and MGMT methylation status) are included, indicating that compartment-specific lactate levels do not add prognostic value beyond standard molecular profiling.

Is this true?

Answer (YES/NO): NO